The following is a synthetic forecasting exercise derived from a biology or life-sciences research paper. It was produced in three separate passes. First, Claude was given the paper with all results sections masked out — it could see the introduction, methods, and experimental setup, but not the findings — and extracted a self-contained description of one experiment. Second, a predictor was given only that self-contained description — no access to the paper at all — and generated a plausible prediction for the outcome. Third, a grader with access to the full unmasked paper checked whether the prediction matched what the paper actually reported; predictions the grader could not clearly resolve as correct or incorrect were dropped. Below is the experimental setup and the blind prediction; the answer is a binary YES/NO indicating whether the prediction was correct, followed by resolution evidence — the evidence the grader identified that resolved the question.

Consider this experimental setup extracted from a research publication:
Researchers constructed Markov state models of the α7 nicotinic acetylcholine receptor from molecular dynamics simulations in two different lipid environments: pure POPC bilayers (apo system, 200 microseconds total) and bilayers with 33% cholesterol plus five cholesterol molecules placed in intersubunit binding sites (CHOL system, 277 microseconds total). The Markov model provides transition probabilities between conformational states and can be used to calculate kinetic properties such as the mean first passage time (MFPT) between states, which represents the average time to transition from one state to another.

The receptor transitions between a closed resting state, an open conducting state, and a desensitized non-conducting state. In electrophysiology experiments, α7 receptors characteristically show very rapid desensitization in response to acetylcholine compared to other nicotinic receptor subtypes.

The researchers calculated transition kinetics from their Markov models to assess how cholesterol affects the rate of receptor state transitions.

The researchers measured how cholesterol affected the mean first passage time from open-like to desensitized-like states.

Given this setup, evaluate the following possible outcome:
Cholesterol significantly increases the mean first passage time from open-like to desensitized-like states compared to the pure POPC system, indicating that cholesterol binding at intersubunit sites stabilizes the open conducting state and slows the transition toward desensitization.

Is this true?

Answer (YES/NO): NO